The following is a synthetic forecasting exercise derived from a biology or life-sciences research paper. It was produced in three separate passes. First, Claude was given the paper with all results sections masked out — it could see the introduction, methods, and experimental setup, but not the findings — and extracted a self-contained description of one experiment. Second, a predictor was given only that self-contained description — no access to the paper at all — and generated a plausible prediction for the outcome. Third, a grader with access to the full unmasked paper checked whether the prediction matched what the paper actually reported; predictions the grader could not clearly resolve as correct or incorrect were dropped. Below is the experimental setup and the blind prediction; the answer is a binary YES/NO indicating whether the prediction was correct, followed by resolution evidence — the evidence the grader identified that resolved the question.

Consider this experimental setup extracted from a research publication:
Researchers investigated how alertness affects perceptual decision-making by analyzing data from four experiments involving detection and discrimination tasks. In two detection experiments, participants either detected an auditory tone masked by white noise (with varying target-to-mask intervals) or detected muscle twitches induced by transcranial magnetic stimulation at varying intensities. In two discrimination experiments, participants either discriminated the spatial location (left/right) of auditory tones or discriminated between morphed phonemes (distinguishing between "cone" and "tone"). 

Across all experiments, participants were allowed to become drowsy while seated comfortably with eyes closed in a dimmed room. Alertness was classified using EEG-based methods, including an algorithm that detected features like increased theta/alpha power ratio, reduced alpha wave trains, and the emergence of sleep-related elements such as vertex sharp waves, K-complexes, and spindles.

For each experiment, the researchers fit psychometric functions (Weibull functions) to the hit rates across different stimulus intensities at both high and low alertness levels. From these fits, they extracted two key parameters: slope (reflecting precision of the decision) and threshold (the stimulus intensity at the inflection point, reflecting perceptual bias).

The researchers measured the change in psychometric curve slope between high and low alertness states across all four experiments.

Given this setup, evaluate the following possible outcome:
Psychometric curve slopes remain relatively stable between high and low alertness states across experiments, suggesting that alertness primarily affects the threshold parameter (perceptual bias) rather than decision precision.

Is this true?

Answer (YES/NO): NO